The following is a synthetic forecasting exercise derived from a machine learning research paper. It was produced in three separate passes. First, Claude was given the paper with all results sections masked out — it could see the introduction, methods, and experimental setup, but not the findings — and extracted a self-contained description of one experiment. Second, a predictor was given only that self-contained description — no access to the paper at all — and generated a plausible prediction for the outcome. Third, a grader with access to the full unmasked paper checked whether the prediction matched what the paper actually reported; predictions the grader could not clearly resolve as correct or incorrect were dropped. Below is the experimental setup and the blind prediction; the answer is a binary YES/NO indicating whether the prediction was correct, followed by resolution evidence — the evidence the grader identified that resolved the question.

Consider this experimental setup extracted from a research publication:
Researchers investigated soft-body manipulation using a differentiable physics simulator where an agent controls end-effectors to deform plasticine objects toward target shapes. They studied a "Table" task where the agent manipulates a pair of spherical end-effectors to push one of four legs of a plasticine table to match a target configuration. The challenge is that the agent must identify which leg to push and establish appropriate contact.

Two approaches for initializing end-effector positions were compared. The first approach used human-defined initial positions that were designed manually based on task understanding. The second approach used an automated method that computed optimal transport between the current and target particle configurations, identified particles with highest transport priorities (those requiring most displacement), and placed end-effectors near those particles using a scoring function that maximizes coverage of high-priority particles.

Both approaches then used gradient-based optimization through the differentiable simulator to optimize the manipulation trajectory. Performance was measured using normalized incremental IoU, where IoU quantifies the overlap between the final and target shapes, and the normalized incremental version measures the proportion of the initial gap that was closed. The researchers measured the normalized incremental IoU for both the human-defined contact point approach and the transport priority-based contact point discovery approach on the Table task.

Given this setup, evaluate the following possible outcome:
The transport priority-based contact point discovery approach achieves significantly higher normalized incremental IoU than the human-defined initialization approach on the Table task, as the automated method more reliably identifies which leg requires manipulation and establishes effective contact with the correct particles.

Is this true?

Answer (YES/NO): YES